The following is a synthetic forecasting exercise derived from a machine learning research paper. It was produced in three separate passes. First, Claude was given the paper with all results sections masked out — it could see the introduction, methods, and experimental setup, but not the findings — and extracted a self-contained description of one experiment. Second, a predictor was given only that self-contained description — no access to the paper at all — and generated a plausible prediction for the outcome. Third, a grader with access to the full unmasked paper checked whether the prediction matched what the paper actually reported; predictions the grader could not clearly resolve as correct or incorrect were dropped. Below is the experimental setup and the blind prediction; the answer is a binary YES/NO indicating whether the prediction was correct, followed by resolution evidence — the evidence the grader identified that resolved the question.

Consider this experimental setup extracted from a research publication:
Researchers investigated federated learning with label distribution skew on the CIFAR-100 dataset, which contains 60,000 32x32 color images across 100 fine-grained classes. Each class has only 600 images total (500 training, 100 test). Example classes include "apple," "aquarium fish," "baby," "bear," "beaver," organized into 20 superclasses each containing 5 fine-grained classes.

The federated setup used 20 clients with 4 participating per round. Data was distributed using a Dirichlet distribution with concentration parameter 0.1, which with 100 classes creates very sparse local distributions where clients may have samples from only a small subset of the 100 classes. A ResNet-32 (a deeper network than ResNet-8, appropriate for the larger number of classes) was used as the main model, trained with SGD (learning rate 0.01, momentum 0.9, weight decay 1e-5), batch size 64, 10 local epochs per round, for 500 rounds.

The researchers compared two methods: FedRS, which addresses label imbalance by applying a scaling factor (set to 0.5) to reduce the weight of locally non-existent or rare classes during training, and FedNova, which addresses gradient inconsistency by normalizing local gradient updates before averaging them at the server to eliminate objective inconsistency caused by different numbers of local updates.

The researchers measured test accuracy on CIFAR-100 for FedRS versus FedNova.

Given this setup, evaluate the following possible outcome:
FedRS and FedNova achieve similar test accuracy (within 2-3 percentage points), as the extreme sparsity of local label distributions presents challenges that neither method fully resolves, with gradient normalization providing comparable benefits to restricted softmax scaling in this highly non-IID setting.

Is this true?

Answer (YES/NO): NO